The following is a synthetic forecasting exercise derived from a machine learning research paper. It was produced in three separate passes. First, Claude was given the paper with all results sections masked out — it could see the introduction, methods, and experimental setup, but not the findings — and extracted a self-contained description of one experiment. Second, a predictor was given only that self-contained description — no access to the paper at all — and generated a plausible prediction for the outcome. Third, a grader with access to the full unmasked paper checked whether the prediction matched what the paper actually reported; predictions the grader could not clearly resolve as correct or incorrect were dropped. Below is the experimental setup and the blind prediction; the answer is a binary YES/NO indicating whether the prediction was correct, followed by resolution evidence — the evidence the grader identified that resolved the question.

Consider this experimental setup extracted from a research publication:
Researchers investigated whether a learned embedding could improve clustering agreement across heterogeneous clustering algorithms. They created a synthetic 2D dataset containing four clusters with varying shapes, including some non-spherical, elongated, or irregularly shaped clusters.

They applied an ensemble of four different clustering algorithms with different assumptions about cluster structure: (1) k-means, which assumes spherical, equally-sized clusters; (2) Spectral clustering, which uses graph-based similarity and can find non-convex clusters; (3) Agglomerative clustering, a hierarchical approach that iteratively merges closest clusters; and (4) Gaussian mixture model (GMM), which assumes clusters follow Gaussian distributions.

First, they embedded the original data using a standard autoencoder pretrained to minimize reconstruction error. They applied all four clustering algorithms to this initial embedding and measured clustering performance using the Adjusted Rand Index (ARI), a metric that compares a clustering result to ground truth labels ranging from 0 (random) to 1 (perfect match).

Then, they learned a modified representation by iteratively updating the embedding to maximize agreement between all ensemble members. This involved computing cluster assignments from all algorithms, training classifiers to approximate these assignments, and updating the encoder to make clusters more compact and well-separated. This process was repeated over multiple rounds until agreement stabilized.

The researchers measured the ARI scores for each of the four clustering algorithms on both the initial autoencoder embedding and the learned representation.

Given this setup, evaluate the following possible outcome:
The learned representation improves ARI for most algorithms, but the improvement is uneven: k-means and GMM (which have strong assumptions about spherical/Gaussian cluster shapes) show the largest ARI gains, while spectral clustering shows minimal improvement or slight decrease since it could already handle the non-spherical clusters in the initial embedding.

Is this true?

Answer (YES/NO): NO